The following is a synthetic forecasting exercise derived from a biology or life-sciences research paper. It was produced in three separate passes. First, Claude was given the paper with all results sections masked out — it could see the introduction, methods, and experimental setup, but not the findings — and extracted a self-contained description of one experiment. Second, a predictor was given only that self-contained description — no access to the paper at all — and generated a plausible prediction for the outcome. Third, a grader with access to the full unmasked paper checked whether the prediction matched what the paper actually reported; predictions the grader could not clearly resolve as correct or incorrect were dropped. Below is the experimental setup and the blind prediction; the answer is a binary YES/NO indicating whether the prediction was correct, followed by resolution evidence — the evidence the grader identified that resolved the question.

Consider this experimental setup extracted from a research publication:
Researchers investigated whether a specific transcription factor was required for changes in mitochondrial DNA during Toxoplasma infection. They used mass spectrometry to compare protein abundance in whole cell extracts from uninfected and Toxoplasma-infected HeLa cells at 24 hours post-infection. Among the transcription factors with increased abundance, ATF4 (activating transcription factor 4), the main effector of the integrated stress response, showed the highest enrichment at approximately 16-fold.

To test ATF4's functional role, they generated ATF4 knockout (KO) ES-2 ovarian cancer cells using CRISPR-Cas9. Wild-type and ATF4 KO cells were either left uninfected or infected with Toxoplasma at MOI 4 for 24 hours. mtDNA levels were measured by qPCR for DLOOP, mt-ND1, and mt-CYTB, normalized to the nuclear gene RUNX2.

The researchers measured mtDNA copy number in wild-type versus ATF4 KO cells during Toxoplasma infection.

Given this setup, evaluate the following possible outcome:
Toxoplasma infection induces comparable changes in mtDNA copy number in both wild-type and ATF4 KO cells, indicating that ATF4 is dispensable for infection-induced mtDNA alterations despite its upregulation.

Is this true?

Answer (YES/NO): NO